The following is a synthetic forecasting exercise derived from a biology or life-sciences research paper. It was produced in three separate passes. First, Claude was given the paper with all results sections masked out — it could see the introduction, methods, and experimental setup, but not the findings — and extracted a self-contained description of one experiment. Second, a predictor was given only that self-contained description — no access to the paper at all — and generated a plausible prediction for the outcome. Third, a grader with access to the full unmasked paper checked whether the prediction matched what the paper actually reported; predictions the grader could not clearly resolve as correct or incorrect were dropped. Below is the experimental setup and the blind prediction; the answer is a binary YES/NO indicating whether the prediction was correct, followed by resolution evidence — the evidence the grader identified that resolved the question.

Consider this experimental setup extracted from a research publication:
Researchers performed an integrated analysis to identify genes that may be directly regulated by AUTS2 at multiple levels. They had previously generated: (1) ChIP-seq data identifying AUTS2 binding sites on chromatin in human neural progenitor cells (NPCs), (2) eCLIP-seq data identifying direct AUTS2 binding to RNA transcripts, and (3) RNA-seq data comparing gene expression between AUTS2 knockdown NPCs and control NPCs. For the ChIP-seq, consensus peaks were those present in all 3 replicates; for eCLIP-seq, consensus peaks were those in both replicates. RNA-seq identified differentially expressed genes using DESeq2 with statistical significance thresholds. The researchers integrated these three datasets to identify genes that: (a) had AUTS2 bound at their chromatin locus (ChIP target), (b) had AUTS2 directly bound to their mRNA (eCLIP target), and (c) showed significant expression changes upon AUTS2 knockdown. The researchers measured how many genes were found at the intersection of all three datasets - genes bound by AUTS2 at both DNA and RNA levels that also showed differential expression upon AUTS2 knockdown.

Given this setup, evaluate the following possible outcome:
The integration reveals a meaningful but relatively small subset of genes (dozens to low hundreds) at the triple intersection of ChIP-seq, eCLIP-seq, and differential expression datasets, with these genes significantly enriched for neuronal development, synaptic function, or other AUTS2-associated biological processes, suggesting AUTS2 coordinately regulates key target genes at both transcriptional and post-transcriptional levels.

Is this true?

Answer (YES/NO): YES